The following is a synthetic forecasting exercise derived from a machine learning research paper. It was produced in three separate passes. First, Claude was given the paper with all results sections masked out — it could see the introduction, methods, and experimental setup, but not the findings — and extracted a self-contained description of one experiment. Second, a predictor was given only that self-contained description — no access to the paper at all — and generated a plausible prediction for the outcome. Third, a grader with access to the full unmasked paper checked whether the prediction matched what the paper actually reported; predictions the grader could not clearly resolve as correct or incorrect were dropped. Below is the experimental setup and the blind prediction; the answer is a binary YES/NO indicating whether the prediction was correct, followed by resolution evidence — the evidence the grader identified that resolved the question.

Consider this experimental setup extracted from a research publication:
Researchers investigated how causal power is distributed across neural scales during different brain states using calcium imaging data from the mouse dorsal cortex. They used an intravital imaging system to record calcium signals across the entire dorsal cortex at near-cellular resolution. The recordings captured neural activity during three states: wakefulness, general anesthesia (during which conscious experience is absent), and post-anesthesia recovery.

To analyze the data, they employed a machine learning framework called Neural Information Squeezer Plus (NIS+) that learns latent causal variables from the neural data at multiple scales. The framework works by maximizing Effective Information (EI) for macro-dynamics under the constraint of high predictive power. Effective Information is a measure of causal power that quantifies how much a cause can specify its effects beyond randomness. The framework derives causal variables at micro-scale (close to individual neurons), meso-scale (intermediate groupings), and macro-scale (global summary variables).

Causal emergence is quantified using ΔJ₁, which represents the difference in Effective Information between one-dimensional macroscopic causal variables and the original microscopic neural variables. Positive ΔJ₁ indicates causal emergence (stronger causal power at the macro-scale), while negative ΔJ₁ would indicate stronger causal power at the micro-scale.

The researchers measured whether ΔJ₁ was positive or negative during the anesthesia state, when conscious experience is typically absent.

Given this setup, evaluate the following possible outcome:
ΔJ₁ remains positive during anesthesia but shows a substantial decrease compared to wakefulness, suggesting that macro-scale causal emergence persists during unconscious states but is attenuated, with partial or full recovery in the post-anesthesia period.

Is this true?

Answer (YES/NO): YES